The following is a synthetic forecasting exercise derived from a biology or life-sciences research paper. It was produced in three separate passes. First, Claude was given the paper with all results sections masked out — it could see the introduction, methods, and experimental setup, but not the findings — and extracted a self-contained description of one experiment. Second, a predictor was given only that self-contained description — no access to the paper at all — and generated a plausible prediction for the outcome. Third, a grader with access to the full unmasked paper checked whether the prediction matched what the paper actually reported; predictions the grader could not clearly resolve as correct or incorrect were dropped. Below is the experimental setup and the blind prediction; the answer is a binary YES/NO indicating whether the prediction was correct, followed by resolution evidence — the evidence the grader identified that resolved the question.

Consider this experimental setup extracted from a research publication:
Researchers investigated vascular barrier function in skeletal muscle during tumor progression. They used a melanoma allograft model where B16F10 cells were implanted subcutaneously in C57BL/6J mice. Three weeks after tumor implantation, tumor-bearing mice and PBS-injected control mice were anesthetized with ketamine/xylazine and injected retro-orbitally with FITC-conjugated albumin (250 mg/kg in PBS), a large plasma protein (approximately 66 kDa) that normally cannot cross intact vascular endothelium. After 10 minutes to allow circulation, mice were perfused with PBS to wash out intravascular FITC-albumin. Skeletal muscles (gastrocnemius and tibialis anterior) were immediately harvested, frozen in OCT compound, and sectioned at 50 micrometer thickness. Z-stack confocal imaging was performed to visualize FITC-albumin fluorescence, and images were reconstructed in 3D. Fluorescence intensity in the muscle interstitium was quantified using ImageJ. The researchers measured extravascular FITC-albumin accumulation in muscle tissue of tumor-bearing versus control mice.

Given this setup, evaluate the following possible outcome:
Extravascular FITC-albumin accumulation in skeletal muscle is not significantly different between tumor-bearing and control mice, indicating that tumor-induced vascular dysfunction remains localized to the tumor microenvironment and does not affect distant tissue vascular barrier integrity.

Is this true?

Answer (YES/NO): NO